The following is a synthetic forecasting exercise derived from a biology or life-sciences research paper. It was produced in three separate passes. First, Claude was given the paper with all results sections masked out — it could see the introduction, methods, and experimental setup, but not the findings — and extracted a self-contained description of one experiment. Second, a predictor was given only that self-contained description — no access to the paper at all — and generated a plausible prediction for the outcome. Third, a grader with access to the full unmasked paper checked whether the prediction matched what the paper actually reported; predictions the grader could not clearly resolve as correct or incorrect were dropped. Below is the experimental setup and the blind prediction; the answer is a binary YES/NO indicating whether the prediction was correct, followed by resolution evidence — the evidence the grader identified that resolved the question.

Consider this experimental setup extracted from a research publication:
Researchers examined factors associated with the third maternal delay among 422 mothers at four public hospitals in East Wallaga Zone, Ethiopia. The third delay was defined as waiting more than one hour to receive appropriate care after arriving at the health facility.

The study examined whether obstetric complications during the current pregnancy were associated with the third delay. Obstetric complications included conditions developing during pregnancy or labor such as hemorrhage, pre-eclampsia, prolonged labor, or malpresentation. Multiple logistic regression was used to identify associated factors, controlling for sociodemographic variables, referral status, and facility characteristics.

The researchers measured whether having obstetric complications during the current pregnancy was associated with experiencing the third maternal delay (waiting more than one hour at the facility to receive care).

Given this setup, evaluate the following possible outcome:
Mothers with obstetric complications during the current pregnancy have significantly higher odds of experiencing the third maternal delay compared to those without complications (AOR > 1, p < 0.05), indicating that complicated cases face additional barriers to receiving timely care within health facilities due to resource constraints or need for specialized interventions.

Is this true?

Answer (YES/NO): YES